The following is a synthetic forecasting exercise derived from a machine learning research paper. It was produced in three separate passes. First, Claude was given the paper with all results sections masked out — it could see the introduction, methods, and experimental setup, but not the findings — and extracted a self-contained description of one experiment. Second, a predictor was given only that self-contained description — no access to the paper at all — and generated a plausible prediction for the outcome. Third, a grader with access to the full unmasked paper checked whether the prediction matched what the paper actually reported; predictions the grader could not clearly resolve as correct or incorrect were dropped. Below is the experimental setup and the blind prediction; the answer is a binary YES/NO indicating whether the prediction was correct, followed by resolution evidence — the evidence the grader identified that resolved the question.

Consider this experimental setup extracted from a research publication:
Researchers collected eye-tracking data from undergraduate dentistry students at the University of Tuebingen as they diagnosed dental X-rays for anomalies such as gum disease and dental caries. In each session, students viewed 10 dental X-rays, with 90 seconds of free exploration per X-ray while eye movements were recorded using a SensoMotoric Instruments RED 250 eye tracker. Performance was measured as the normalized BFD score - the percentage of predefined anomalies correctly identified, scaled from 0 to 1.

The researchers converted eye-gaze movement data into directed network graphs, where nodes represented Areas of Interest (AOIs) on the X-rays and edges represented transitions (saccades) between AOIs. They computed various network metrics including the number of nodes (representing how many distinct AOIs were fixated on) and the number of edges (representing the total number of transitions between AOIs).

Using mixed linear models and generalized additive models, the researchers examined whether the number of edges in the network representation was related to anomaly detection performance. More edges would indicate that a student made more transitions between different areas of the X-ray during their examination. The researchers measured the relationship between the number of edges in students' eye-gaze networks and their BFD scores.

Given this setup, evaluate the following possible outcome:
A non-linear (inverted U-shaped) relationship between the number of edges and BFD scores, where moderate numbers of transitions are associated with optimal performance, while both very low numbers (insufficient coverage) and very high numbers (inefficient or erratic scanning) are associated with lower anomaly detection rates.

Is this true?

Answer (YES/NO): NO